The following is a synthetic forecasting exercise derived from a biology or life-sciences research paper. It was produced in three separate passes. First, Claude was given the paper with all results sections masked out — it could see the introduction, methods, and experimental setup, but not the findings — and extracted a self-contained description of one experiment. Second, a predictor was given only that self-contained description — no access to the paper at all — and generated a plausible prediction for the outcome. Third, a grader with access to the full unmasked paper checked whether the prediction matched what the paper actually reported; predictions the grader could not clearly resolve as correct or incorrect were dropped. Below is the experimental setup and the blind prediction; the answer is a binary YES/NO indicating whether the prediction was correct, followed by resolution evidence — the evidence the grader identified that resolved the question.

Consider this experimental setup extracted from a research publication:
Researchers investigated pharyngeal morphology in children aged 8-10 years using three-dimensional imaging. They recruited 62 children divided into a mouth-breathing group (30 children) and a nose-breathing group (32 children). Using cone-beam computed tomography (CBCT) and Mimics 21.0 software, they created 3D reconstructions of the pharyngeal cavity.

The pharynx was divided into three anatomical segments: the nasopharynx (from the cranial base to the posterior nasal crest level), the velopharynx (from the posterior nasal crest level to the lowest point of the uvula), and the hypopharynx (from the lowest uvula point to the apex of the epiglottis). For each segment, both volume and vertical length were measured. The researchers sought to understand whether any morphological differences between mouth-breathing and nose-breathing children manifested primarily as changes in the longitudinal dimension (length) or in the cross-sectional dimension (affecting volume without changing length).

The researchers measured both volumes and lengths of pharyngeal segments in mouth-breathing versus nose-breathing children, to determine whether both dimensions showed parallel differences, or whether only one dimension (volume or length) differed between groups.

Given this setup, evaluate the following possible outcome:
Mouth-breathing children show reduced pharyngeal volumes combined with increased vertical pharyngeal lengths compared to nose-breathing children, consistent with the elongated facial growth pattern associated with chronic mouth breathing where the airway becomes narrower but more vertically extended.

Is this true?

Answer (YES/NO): NO